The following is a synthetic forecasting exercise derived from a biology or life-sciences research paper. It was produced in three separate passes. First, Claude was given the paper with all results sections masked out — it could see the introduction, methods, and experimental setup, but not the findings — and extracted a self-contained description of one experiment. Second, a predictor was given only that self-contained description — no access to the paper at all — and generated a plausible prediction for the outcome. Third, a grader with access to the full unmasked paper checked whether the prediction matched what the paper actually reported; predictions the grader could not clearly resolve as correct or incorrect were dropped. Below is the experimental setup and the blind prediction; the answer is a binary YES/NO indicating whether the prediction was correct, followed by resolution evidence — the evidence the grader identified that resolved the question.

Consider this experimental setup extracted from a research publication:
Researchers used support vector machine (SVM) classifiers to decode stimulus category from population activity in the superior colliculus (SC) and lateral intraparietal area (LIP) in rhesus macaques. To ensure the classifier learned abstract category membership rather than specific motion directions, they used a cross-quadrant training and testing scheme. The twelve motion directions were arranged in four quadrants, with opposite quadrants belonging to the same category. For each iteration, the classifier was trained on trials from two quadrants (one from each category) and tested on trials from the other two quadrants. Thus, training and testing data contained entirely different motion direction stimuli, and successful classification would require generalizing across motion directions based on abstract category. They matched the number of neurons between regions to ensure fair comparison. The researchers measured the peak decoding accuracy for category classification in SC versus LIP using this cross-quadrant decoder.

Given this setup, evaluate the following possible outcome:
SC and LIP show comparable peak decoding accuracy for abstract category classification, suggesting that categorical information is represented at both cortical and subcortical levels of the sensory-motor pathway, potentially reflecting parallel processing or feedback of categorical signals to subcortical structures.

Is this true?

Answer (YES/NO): NO